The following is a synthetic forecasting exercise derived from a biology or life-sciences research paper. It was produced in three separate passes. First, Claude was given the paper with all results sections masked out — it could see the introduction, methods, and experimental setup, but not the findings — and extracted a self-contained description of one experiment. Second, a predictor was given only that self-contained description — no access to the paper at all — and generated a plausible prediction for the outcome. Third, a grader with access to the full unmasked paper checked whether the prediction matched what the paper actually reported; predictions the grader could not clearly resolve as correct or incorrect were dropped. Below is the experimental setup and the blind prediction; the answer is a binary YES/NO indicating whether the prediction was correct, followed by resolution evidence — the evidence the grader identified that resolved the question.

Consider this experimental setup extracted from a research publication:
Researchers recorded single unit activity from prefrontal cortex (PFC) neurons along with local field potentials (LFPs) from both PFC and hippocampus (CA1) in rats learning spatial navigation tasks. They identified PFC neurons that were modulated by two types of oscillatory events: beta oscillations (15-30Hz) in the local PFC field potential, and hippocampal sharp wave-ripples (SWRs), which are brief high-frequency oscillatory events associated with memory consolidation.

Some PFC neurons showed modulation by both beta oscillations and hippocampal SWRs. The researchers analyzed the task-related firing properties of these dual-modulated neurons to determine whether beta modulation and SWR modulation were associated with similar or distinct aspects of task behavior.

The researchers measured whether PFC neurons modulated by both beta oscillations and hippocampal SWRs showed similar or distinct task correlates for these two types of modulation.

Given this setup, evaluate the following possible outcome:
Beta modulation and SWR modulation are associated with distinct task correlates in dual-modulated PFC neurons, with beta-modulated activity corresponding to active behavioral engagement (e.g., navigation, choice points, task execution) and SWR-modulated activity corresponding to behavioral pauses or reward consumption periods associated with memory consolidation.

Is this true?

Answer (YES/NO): NO